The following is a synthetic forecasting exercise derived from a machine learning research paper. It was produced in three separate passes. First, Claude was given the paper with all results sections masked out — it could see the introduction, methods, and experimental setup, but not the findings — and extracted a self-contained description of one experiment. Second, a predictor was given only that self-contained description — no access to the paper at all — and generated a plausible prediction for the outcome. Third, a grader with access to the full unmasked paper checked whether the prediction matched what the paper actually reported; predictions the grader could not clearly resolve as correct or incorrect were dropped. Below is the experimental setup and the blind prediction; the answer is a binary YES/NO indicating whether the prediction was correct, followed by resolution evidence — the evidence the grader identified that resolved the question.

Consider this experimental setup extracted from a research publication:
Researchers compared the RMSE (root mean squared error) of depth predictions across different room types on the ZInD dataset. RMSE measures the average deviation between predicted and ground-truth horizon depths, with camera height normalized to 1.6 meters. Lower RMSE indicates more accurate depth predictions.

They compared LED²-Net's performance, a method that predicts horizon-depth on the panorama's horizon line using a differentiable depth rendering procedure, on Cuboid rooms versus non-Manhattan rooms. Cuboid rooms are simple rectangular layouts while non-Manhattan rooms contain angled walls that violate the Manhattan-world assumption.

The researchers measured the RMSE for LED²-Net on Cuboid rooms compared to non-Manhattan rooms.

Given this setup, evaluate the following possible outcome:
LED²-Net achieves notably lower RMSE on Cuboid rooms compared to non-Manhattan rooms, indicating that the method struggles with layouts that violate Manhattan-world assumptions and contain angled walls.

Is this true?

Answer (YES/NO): YES